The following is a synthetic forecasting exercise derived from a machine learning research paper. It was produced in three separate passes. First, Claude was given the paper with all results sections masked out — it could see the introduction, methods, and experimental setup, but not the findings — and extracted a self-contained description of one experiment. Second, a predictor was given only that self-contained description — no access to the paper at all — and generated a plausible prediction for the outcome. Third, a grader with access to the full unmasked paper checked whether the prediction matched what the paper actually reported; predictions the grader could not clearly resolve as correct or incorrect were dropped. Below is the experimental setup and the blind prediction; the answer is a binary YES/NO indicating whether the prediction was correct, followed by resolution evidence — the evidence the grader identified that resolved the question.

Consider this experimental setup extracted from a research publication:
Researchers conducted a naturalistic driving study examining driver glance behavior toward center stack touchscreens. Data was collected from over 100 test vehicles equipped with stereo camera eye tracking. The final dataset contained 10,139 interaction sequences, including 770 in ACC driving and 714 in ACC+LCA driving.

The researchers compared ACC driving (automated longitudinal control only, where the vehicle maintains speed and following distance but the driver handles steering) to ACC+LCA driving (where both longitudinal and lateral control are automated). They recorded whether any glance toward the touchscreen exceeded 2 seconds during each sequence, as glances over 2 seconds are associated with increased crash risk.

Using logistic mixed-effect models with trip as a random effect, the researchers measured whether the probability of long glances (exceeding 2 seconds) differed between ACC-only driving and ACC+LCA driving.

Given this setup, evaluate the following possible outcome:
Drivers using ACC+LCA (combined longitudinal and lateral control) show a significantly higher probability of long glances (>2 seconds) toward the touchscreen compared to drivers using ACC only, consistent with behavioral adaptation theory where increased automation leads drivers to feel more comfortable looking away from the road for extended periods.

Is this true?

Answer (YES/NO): YES